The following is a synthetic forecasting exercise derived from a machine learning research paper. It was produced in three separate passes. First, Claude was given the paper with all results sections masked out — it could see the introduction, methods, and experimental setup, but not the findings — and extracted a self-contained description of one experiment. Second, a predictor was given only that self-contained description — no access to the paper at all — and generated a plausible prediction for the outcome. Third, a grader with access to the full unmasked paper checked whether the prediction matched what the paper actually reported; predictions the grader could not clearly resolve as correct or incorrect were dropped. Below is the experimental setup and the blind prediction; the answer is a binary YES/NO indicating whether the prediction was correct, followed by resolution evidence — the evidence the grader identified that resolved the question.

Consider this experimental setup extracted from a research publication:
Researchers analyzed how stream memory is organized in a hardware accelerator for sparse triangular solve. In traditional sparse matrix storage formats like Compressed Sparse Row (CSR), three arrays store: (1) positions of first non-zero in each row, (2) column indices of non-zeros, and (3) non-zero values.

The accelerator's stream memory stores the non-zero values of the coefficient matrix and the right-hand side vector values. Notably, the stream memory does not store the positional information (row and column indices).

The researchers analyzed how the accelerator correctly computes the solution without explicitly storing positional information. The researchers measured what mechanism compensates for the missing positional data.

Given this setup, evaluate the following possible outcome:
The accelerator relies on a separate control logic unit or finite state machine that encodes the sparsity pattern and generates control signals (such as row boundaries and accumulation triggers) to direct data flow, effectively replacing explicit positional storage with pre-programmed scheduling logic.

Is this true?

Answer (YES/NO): NO